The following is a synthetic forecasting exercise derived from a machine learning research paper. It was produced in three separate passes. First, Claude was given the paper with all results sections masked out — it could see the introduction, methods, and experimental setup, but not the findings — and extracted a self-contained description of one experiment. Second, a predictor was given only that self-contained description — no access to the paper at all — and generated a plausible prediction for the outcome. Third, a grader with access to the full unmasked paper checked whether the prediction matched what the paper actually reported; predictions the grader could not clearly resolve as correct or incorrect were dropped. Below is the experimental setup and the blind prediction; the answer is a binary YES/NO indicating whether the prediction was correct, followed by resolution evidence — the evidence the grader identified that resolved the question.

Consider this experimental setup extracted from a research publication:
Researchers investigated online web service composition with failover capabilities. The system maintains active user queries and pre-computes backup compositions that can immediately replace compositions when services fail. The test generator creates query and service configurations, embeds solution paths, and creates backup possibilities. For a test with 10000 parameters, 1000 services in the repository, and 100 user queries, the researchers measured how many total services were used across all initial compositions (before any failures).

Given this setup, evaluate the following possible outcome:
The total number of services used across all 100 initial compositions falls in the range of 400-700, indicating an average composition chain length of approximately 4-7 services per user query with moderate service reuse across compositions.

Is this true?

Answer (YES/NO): YES